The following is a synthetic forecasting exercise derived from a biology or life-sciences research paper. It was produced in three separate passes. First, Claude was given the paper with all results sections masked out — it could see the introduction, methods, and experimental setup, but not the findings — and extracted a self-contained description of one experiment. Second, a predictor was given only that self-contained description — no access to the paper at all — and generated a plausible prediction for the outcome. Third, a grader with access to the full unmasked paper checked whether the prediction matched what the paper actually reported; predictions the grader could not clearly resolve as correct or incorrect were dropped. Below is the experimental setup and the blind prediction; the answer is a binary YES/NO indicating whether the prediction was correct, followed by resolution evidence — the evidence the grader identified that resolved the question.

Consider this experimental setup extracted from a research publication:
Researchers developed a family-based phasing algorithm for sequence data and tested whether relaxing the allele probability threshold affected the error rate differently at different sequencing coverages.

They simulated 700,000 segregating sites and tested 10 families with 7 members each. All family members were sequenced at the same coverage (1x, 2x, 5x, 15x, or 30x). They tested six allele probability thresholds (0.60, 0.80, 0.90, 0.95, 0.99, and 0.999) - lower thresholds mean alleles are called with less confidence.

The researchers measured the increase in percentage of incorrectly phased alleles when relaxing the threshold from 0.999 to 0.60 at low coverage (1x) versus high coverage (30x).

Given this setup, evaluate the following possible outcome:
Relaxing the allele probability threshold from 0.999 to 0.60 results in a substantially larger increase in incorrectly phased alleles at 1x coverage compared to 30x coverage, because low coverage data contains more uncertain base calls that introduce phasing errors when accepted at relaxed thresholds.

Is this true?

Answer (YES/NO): YES